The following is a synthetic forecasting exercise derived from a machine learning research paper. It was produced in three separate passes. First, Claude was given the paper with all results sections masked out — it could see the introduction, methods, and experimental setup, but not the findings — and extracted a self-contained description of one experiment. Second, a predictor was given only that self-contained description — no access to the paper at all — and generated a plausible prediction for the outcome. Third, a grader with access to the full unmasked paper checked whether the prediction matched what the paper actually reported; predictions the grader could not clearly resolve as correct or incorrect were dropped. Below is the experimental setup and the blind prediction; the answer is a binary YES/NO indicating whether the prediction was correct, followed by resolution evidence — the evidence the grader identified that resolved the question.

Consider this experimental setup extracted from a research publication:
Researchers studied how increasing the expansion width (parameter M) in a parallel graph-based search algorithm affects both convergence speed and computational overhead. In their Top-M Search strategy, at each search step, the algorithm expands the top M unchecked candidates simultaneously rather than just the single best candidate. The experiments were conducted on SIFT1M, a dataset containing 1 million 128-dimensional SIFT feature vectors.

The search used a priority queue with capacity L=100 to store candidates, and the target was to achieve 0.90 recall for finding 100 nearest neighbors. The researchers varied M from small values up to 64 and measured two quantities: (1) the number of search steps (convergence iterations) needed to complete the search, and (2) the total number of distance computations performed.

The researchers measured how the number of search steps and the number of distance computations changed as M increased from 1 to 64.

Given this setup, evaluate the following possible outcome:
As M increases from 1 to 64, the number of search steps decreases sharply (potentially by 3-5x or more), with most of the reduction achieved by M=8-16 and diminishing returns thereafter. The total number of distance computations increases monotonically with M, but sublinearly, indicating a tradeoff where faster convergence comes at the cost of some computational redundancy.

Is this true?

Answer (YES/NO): NO